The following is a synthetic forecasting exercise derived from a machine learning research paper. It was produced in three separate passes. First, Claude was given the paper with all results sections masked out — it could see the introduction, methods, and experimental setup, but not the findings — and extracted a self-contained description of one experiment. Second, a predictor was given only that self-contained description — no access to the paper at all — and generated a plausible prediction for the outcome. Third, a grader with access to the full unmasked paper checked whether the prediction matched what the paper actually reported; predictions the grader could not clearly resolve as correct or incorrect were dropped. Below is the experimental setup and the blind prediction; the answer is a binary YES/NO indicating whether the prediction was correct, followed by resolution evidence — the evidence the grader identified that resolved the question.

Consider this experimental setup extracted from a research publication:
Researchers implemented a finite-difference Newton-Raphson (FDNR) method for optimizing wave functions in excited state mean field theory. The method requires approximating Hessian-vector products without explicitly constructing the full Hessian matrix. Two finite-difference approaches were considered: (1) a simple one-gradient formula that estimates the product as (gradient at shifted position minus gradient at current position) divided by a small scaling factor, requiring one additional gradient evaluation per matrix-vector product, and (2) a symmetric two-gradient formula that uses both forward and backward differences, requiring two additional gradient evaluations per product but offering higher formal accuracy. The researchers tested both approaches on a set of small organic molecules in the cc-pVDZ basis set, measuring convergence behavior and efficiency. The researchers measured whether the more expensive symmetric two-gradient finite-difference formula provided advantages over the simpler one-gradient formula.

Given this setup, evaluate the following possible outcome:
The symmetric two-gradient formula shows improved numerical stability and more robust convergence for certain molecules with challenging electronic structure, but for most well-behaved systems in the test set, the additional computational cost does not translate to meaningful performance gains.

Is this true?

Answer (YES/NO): NO